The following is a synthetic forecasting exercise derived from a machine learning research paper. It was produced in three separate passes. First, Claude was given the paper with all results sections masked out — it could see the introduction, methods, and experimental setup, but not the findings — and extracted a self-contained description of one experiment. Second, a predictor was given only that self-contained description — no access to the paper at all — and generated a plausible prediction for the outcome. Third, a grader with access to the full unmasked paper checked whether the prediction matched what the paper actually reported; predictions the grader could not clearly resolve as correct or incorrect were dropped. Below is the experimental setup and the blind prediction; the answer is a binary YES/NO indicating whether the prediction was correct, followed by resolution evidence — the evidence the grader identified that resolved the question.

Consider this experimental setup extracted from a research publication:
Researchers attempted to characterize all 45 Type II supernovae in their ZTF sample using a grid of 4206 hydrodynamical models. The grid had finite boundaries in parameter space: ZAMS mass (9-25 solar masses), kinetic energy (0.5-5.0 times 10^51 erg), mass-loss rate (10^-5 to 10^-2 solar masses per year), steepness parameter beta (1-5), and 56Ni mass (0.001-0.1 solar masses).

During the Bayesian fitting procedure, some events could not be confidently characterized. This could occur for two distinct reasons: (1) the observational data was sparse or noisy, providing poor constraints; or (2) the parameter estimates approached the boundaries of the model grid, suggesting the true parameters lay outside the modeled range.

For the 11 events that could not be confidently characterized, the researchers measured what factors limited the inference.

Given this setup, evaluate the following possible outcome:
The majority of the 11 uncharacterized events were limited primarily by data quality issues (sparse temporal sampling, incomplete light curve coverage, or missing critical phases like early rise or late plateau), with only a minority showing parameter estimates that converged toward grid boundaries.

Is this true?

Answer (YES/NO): YES